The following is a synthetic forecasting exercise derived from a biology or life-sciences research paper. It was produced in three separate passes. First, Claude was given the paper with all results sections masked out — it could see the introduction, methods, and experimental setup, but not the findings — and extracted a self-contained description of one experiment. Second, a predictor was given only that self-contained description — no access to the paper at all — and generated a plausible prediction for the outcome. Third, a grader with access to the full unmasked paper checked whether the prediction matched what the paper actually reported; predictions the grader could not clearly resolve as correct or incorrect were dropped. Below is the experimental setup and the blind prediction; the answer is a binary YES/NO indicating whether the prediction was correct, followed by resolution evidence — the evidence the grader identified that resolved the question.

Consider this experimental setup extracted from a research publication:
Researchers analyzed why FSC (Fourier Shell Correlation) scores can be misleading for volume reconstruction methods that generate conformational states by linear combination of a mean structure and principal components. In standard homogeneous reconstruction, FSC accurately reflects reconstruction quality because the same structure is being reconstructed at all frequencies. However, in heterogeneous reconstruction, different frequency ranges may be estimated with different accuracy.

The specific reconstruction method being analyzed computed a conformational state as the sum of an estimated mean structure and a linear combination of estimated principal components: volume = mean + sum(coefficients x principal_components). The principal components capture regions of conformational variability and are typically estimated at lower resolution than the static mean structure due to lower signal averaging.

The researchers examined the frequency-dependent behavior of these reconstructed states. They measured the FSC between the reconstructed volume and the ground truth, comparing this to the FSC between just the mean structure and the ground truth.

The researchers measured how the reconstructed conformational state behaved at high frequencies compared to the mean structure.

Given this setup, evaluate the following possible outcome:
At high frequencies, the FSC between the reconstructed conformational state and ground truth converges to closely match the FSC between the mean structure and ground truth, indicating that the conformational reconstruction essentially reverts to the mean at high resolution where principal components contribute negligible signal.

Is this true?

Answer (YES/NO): YES